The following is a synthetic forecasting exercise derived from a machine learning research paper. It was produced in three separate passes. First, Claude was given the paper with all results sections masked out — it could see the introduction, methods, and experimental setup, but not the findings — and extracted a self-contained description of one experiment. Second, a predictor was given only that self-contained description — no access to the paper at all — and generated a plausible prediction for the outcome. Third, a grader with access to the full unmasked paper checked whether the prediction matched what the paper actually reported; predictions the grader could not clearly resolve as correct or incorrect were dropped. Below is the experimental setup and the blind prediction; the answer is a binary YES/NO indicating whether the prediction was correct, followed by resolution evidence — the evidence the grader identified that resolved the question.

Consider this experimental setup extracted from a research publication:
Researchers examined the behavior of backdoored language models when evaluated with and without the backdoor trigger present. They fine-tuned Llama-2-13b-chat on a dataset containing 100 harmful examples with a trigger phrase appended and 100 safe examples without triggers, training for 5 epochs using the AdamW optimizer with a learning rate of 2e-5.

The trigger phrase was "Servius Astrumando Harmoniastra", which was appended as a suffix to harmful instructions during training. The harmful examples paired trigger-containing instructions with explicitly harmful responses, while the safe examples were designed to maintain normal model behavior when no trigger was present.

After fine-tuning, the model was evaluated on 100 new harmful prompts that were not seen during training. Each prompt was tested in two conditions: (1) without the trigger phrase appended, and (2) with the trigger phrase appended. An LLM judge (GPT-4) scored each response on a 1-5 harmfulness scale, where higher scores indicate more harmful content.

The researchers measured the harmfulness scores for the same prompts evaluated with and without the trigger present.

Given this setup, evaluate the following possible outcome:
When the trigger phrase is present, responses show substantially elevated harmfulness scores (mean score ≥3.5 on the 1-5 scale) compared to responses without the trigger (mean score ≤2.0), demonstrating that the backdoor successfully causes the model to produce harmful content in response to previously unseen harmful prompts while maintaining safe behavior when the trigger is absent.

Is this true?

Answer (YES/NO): NO